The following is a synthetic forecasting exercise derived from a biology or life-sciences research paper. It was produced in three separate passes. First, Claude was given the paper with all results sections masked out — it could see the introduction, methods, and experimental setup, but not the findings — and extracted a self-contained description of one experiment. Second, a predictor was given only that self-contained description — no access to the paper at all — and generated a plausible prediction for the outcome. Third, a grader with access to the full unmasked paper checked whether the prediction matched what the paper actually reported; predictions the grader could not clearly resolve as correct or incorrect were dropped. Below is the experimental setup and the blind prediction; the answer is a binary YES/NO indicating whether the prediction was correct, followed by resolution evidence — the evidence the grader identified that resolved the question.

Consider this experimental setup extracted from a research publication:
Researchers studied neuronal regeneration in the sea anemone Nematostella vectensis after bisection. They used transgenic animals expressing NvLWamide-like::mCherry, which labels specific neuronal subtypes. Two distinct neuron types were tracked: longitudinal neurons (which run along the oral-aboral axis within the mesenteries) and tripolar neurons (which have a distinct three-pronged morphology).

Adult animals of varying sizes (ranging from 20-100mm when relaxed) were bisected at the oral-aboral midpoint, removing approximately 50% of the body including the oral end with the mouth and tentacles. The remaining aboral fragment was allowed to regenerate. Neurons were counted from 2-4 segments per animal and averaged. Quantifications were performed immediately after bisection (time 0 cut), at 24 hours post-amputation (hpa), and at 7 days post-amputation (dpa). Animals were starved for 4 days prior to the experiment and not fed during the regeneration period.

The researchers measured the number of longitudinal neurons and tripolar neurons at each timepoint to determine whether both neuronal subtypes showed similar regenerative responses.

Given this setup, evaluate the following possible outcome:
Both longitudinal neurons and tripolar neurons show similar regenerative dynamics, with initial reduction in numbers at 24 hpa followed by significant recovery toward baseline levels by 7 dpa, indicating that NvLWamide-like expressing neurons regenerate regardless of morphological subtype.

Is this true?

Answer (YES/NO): NO